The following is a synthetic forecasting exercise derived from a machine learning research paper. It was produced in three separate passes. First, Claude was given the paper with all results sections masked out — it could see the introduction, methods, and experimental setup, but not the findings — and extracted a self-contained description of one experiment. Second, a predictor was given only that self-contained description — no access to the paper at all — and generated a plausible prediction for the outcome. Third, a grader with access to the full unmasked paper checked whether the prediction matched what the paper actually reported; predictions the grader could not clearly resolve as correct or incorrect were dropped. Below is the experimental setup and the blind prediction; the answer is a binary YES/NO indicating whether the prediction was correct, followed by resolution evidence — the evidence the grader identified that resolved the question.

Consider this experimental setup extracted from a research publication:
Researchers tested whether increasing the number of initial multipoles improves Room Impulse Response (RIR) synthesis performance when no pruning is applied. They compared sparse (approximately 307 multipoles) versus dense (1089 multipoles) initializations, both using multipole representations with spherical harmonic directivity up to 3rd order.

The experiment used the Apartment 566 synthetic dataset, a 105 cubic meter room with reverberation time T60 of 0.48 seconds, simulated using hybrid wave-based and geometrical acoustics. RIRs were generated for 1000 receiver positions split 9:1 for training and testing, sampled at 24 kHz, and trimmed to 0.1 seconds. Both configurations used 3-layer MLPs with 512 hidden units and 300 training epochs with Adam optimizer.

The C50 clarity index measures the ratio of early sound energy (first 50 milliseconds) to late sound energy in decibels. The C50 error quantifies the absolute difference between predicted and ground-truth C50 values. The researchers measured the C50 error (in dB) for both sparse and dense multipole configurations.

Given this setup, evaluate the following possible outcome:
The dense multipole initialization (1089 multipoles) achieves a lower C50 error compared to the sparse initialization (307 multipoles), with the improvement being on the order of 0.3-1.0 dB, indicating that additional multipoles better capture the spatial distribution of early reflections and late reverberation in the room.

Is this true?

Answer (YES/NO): NO